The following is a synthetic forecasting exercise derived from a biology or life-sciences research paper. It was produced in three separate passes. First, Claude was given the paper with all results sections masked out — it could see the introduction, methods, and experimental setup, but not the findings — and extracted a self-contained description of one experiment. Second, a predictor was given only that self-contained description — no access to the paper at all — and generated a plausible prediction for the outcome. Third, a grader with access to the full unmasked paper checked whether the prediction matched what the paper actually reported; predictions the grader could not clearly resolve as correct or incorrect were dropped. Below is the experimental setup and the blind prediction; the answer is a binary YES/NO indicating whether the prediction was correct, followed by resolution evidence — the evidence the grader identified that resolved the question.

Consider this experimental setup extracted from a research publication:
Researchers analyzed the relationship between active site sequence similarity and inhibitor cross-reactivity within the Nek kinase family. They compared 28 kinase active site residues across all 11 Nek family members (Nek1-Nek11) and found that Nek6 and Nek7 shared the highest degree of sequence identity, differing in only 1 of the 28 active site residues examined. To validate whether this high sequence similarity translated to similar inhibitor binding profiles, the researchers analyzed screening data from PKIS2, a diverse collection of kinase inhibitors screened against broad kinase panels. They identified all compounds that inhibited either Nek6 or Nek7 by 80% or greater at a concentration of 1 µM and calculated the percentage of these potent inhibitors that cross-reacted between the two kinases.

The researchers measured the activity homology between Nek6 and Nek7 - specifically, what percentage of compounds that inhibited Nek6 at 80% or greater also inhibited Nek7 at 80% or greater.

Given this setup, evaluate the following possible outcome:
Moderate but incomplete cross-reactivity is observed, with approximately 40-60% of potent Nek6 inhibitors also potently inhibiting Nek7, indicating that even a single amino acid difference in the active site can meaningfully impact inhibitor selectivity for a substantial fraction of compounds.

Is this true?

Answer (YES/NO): NO